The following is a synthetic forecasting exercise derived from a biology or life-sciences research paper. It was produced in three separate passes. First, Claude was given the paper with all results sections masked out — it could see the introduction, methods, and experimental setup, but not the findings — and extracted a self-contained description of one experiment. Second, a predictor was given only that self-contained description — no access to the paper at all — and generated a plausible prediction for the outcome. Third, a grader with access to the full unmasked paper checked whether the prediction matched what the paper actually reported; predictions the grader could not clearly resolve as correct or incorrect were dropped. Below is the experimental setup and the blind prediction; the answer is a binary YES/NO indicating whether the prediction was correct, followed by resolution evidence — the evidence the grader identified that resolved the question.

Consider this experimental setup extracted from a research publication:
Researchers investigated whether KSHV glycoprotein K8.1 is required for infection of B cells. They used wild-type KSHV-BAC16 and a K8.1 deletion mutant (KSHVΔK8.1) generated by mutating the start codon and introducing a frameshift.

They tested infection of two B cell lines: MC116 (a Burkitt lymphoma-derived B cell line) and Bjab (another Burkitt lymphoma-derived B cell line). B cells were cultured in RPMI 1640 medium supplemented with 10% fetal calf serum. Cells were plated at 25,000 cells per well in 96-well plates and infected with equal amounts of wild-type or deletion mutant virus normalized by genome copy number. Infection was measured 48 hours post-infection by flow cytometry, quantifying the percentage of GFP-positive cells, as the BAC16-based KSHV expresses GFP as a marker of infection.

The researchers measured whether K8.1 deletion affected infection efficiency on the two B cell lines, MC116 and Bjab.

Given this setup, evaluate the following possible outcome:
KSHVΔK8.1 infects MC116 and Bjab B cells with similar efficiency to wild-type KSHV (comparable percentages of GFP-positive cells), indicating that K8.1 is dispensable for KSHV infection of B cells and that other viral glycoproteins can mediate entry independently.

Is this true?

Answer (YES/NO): NO